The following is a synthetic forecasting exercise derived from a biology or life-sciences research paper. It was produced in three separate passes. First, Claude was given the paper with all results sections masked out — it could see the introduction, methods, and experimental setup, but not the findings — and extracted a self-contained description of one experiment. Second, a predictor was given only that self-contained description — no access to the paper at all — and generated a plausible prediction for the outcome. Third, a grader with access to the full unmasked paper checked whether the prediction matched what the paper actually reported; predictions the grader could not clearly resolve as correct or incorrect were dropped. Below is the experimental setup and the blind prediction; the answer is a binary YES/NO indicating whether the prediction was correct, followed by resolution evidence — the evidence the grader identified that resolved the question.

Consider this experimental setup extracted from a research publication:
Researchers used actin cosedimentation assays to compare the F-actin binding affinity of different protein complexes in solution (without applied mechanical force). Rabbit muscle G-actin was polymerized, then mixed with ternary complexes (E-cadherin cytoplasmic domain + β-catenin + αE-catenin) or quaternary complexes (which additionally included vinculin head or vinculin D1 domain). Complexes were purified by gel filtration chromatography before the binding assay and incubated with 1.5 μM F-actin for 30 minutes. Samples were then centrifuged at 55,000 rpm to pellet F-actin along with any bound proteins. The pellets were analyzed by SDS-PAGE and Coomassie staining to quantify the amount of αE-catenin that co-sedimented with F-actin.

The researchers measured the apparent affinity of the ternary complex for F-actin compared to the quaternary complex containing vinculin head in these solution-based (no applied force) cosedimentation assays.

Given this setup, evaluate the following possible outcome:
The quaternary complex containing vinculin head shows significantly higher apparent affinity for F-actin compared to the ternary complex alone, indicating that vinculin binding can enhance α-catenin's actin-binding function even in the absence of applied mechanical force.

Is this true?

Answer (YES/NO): NO